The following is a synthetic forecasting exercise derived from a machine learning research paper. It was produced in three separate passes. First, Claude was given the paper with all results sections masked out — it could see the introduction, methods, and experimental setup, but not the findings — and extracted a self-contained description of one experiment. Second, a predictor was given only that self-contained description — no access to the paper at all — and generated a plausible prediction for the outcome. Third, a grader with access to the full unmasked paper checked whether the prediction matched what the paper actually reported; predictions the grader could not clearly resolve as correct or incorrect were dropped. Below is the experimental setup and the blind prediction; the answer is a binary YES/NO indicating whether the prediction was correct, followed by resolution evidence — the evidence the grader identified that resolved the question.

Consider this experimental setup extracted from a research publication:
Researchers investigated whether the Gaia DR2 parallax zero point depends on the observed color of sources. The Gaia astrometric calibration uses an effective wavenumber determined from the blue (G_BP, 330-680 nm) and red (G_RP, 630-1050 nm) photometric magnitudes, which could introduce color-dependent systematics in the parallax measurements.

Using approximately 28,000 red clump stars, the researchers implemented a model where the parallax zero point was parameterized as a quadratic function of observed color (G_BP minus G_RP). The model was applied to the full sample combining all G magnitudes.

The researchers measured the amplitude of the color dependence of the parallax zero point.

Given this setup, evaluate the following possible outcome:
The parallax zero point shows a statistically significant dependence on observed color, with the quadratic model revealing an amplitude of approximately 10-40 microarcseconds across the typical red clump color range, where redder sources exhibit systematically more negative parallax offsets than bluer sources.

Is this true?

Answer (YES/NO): NO